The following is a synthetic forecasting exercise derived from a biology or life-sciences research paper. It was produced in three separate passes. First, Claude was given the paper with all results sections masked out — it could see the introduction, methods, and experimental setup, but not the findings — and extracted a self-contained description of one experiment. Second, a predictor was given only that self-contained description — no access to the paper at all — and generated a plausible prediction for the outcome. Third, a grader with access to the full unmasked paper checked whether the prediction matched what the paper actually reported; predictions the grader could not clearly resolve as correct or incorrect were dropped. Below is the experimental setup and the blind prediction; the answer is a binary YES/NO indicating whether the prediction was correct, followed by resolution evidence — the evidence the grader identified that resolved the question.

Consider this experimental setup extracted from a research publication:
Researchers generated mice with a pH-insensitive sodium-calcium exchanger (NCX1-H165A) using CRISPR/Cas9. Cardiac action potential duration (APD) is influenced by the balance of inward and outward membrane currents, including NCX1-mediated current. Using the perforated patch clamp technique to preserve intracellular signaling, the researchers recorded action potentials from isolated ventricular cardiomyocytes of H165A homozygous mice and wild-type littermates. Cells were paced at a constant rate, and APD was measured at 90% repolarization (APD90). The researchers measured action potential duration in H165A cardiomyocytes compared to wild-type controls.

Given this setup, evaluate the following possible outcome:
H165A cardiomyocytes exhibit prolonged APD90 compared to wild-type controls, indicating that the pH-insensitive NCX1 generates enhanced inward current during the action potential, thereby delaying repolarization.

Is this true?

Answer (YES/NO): NO